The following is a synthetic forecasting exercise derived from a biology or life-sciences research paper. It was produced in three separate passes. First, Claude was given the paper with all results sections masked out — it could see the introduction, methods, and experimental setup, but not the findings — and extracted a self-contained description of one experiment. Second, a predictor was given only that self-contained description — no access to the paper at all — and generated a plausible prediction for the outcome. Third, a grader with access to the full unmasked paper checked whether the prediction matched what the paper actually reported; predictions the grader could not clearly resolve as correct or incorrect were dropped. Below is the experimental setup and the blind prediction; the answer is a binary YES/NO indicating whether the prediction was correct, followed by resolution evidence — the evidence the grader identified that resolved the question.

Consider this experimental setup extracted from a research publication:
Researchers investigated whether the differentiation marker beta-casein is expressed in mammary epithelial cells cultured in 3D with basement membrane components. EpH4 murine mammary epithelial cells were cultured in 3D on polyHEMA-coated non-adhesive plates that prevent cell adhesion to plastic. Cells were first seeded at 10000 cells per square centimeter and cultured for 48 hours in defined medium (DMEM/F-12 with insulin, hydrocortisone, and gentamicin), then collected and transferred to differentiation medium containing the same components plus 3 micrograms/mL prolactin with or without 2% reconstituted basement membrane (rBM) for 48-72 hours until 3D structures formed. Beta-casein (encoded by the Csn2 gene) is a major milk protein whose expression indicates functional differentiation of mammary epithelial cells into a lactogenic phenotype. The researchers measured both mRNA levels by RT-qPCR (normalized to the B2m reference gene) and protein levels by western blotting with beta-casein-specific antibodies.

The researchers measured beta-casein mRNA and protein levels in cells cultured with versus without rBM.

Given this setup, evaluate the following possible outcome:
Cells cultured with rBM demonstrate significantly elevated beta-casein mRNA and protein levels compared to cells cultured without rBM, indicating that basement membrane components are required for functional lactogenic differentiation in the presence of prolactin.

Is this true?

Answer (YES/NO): YES